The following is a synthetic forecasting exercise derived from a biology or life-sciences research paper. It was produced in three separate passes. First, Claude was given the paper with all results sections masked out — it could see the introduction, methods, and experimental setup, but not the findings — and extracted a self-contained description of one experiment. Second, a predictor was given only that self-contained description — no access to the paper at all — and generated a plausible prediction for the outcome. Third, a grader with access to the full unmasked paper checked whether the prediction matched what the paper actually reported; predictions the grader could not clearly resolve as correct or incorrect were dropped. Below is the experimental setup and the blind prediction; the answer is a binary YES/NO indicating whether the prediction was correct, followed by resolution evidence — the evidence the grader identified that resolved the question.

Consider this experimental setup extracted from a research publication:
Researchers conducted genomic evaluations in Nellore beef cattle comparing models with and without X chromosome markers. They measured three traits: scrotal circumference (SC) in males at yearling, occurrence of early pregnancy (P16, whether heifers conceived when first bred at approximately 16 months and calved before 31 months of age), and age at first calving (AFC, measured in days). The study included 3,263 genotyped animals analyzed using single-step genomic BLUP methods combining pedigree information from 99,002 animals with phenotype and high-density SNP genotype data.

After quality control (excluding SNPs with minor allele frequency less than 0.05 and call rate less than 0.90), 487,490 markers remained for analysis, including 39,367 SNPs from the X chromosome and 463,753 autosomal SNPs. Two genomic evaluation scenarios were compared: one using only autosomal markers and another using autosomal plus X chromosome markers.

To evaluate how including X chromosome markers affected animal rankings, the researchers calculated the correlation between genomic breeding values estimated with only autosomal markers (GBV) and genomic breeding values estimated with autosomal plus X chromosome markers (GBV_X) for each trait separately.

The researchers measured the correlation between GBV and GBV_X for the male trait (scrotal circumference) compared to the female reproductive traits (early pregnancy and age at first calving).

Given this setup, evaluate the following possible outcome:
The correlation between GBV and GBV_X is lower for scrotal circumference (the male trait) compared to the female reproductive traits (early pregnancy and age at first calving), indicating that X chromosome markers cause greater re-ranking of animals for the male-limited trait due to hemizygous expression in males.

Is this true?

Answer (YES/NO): YES